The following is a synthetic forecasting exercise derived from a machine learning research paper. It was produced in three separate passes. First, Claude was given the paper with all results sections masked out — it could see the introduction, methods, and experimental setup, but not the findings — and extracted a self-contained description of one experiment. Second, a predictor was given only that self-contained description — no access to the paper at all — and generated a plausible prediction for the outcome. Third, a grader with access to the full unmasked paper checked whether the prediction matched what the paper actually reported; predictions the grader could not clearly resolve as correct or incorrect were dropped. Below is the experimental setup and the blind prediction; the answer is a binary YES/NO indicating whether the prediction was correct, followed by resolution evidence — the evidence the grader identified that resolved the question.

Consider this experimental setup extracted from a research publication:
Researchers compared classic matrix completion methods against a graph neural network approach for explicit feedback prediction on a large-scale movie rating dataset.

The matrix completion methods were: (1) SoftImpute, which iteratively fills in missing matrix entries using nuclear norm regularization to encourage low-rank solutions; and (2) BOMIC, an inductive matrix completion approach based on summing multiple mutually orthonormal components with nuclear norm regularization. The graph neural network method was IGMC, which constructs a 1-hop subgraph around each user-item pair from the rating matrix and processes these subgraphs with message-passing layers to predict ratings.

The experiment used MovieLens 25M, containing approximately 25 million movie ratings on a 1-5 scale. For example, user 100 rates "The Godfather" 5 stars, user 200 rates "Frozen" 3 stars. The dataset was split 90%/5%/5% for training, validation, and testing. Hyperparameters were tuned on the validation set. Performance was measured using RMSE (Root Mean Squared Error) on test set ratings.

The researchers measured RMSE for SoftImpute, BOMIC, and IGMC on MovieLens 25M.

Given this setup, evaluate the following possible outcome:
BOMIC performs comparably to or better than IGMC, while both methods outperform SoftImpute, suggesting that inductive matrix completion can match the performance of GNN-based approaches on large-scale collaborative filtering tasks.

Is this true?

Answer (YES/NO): NO